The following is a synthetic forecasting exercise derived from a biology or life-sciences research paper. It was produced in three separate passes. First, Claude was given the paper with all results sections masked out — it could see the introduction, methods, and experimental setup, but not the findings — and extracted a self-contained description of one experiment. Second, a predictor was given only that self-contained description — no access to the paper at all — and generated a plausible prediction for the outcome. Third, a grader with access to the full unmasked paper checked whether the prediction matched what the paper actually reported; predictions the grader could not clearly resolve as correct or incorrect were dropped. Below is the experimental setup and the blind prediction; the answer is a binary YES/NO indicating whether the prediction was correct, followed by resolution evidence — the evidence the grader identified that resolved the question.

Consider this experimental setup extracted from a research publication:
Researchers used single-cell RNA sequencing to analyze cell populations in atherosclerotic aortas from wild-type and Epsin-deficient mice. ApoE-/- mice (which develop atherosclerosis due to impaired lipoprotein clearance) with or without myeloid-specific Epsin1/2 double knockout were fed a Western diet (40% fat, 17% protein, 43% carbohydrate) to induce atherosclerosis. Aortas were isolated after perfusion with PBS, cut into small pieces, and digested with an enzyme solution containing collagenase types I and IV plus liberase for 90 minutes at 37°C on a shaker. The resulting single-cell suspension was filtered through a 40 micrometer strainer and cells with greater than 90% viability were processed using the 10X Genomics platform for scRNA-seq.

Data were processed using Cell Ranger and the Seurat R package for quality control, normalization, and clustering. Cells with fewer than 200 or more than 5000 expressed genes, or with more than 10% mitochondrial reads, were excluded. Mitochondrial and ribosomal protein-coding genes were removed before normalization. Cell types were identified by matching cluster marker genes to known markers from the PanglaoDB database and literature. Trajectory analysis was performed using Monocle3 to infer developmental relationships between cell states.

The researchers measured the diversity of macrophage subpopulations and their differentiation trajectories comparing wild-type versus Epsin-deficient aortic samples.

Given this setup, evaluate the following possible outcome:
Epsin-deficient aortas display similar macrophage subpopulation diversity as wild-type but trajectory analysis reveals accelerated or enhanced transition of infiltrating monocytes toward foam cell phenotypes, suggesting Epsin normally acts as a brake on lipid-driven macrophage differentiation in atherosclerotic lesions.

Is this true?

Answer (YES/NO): NO